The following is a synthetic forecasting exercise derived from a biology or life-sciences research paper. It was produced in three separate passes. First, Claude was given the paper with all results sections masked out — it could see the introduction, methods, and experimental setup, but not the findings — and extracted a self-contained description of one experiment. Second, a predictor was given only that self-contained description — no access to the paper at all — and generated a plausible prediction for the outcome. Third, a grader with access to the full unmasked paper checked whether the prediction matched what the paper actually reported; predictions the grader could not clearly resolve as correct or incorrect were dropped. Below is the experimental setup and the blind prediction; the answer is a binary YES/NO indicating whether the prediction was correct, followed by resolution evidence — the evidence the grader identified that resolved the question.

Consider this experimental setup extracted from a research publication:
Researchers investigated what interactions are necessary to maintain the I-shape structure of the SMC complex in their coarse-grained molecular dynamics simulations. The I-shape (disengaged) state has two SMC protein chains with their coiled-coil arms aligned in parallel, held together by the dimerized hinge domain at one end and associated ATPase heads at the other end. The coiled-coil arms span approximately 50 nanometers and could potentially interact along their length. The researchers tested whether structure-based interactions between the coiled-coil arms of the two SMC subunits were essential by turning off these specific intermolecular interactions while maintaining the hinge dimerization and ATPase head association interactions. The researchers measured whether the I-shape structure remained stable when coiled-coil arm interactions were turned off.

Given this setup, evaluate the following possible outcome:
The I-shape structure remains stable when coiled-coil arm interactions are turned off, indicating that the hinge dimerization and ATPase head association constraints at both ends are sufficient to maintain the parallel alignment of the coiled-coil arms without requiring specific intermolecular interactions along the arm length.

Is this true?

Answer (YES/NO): YES